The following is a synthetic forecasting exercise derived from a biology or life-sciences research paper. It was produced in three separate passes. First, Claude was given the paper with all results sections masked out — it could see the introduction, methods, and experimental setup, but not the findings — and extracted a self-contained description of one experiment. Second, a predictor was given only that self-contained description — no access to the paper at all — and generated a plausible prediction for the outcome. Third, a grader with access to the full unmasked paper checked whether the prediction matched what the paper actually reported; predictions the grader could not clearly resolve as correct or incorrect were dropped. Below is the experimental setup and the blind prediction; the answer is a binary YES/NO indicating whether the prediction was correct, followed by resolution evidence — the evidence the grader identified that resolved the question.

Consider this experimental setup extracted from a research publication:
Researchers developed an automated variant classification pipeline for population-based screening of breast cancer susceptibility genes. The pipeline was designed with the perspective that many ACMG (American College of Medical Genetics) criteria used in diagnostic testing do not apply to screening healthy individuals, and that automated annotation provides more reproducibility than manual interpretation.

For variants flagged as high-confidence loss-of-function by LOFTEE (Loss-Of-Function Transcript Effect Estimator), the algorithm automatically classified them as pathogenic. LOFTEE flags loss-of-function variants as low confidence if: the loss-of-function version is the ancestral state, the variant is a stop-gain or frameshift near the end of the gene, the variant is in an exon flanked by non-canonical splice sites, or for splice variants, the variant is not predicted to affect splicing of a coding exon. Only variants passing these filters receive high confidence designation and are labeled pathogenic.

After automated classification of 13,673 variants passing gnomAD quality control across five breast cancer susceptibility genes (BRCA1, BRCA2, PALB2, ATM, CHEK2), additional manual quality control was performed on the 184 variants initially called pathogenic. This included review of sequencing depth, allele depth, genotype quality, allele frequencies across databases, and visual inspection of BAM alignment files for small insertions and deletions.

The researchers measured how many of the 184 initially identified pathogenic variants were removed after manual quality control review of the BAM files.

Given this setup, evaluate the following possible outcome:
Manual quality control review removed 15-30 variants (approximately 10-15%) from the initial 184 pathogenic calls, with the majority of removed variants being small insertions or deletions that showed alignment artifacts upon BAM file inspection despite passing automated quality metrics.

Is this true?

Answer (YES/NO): NO